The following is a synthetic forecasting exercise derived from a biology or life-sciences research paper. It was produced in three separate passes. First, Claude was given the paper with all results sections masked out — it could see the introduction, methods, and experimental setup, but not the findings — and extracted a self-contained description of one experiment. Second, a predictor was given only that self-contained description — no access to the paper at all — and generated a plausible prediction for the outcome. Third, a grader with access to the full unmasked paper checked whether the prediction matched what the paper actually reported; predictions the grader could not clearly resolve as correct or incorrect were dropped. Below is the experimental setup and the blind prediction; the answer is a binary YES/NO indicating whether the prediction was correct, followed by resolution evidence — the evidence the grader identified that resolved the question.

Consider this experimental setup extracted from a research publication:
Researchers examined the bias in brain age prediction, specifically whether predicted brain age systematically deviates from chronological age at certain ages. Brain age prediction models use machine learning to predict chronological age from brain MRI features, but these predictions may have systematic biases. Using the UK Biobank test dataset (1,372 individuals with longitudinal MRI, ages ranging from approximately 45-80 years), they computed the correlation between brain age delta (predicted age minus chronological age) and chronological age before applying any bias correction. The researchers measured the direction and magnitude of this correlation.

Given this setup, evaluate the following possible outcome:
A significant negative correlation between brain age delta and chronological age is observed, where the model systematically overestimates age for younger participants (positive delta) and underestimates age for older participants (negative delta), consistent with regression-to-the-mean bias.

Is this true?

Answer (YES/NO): YES